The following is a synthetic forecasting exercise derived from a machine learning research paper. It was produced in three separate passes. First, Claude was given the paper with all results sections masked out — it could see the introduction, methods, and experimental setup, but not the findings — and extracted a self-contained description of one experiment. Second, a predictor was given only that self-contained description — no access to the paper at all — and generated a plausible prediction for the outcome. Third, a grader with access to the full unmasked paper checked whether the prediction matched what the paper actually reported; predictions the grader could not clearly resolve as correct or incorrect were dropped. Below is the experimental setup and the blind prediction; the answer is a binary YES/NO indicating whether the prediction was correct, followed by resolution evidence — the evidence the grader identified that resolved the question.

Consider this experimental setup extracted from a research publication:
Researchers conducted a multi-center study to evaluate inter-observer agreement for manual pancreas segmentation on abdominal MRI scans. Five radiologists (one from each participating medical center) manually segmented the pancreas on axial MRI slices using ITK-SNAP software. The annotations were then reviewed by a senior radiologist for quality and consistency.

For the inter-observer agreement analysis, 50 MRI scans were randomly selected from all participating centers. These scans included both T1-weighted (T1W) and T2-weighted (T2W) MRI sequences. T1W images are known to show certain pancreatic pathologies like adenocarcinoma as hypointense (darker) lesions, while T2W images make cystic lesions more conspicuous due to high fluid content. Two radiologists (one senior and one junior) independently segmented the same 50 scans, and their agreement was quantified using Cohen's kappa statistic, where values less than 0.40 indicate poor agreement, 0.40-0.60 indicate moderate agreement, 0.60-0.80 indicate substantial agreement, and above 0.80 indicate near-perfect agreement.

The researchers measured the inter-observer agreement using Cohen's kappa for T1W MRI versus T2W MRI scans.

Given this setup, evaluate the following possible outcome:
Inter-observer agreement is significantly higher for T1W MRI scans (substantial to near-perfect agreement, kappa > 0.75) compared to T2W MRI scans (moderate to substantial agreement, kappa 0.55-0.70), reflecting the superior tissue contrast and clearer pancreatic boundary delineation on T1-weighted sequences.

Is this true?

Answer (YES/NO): NO